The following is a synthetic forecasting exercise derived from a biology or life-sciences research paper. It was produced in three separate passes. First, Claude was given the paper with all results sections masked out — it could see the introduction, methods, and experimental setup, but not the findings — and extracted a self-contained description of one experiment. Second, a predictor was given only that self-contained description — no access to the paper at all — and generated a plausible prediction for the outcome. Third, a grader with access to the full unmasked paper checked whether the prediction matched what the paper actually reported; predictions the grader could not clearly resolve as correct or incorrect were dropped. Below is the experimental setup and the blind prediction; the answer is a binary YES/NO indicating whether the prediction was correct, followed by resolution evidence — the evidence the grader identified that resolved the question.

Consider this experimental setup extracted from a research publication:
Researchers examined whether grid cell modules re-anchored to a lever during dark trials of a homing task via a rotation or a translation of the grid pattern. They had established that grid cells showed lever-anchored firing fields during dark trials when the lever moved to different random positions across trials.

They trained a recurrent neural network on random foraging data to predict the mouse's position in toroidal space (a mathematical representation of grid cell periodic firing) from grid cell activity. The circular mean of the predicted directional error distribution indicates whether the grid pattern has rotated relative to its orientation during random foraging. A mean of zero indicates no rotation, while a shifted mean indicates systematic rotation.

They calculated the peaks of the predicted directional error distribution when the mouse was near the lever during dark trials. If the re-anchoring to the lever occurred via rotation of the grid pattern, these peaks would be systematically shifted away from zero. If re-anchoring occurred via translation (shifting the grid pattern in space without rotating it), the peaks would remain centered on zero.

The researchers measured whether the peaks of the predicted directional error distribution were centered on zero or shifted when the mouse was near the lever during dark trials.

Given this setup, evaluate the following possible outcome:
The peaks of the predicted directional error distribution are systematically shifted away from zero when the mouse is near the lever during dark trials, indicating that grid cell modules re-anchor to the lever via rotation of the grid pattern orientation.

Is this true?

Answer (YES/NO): NO